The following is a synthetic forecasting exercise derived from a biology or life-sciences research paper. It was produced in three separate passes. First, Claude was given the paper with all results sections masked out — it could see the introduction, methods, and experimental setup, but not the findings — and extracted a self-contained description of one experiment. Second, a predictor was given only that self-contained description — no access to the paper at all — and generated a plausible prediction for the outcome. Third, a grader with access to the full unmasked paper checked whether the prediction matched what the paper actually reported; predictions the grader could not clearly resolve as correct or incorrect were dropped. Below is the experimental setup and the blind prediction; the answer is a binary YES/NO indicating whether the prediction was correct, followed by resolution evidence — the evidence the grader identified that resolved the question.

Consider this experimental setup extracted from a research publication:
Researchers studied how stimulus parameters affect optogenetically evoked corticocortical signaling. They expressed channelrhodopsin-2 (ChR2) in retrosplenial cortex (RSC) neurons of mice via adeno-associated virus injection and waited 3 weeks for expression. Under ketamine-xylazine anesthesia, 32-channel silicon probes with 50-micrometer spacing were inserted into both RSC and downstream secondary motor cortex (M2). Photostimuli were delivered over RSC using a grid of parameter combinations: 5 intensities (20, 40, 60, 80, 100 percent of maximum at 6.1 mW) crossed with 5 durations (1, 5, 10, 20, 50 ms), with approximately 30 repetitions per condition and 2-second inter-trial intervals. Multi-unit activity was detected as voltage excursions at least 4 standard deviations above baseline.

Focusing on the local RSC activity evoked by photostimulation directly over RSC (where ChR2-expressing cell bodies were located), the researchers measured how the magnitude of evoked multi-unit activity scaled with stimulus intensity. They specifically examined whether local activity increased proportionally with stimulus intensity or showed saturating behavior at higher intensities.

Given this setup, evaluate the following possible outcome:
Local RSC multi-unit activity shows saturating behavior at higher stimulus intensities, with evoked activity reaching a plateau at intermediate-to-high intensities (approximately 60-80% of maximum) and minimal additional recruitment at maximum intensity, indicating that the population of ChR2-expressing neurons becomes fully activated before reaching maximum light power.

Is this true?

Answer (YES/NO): NO